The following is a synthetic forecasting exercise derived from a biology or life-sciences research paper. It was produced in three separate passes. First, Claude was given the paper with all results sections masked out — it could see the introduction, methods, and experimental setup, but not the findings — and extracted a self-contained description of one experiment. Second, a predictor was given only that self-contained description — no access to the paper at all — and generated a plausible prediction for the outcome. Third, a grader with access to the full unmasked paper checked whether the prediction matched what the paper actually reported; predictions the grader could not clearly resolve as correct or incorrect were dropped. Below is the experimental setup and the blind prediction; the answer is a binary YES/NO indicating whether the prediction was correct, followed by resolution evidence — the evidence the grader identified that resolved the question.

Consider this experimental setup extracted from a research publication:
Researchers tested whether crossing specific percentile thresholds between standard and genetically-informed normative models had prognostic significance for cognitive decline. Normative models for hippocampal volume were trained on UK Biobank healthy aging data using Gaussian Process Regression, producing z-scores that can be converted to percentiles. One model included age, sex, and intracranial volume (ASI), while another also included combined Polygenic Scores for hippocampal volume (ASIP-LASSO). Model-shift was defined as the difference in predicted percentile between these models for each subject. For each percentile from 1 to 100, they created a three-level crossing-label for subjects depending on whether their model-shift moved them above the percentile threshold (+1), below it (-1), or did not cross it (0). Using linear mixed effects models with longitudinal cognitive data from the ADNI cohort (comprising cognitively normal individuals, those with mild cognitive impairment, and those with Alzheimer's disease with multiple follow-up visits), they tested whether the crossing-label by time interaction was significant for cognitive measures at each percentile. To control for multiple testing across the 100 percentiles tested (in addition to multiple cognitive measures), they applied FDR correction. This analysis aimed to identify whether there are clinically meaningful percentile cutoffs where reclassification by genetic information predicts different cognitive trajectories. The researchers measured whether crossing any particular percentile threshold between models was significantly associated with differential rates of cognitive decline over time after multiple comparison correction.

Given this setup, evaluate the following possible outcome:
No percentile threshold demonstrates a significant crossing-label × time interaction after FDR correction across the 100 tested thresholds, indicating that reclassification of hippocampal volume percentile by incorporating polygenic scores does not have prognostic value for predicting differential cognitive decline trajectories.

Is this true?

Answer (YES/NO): NO